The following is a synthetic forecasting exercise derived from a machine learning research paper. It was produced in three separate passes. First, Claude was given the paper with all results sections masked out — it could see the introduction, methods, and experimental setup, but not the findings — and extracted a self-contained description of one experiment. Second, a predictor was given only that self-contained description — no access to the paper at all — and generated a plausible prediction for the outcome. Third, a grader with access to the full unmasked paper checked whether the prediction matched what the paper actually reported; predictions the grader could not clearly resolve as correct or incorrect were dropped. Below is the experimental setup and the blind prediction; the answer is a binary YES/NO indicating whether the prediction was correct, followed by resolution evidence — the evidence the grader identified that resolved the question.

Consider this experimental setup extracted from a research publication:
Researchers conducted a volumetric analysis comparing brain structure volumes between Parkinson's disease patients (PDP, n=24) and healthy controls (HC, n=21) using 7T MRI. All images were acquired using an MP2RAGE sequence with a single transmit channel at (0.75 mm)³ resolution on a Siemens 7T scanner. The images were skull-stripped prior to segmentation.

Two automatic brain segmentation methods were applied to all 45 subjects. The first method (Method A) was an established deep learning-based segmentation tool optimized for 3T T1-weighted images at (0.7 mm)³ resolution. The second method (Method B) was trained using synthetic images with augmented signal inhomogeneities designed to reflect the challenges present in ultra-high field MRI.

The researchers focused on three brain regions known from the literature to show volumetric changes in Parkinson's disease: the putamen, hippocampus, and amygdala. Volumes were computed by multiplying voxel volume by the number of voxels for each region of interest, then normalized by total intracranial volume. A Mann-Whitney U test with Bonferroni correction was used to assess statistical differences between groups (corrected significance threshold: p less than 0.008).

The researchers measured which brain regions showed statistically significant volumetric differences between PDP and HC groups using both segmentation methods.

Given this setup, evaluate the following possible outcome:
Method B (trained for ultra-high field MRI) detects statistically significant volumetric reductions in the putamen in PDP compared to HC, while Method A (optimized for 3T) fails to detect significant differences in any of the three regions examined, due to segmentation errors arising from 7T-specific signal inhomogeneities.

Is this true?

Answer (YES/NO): NO